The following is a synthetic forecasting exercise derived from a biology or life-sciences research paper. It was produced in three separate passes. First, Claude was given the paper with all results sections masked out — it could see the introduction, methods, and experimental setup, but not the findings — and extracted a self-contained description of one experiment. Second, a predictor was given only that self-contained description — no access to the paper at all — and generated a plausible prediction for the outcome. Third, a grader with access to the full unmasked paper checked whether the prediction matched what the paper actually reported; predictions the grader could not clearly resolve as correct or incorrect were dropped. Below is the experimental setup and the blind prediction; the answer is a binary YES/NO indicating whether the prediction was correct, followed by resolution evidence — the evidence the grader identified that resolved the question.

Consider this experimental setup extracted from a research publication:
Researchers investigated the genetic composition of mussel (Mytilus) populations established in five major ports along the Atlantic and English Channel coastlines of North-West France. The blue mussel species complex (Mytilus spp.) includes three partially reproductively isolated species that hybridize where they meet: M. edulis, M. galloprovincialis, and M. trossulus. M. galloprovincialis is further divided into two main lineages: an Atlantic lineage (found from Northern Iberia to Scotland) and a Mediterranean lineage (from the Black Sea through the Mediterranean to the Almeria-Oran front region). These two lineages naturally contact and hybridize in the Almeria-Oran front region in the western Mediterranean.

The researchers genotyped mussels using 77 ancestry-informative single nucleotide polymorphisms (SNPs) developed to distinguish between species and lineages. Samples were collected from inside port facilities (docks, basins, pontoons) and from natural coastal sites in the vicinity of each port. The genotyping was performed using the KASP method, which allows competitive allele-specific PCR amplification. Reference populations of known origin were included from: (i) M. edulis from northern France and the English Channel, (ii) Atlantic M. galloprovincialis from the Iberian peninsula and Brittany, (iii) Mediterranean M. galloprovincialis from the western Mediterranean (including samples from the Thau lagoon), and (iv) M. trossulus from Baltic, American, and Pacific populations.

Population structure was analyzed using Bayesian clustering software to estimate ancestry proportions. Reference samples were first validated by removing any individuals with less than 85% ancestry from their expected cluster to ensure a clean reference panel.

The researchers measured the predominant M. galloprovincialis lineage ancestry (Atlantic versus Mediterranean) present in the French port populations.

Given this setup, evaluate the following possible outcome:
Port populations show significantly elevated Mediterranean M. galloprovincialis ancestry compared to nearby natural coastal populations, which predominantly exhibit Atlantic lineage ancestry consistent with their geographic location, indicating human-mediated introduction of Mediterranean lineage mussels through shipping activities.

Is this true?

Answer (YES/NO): NO